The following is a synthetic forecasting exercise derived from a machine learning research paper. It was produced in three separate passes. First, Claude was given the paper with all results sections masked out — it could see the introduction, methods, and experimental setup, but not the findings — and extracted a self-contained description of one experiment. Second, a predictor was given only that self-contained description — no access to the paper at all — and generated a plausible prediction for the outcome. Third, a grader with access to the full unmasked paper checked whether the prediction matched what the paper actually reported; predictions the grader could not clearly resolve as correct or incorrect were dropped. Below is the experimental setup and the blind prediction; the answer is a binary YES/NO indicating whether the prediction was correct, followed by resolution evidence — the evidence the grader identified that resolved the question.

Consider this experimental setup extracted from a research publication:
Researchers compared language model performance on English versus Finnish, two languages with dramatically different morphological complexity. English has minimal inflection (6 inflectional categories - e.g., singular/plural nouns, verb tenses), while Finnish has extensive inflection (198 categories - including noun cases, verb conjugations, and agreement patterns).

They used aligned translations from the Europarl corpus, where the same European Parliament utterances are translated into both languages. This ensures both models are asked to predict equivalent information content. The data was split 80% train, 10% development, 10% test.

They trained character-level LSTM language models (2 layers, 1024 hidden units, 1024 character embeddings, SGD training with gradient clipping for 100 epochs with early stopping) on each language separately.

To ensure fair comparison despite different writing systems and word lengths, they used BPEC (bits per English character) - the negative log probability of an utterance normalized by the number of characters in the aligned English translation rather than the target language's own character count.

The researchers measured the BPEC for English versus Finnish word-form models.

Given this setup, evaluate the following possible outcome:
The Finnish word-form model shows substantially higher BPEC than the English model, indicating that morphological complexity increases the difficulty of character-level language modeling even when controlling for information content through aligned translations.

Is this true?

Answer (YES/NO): YES